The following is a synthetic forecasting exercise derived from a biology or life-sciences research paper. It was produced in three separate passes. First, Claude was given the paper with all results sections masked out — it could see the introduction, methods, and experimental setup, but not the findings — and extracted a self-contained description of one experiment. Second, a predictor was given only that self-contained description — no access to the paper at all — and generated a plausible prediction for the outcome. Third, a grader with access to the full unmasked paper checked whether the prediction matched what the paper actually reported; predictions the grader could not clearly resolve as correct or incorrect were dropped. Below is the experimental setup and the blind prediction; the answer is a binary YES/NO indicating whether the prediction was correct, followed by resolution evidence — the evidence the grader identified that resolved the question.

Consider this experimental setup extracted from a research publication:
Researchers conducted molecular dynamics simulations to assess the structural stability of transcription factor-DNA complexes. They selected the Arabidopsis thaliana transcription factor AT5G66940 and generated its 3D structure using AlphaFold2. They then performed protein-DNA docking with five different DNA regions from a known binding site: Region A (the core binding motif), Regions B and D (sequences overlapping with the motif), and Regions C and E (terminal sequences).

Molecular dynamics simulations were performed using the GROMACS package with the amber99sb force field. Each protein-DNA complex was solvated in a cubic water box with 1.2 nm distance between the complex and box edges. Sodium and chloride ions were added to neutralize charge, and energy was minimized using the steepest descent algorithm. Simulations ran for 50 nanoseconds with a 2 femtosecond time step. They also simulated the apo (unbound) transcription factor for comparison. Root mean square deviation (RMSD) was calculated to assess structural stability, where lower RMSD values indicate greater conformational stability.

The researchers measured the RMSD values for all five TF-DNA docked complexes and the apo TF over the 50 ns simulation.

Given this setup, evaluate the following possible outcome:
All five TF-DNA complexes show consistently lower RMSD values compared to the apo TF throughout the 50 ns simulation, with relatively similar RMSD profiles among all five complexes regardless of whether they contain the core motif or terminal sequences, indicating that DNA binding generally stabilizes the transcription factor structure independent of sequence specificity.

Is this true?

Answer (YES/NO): NO